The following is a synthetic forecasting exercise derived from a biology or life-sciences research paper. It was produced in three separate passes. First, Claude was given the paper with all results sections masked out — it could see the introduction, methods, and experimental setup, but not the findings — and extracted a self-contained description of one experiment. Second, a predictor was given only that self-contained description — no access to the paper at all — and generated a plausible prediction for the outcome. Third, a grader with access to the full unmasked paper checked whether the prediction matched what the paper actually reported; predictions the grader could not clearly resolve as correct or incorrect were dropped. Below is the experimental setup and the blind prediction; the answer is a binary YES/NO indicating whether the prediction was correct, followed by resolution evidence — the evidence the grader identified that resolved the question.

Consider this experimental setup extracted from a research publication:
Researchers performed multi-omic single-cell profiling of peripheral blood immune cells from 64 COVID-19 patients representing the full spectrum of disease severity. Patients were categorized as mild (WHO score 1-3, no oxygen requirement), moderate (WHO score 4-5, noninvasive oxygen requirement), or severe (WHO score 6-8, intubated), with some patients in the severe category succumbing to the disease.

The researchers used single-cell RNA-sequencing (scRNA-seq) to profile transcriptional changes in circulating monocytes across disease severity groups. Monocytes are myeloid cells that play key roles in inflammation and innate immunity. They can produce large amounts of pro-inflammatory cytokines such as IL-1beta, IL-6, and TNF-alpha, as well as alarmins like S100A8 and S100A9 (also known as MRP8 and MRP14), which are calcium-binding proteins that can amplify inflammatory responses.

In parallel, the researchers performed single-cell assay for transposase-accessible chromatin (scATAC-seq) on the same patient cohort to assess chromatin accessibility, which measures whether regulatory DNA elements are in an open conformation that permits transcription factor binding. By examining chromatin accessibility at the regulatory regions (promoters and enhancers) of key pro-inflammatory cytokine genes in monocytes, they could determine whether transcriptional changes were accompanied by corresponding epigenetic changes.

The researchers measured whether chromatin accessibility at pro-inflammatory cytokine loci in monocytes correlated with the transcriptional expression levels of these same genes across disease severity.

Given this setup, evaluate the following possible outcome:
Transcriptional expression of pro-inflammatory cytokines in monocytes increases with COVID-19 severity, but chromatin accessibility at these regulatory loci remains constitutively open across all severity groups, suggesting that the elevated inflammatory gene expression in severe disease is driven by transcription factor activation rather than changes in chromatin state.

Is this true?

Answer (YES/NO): NO